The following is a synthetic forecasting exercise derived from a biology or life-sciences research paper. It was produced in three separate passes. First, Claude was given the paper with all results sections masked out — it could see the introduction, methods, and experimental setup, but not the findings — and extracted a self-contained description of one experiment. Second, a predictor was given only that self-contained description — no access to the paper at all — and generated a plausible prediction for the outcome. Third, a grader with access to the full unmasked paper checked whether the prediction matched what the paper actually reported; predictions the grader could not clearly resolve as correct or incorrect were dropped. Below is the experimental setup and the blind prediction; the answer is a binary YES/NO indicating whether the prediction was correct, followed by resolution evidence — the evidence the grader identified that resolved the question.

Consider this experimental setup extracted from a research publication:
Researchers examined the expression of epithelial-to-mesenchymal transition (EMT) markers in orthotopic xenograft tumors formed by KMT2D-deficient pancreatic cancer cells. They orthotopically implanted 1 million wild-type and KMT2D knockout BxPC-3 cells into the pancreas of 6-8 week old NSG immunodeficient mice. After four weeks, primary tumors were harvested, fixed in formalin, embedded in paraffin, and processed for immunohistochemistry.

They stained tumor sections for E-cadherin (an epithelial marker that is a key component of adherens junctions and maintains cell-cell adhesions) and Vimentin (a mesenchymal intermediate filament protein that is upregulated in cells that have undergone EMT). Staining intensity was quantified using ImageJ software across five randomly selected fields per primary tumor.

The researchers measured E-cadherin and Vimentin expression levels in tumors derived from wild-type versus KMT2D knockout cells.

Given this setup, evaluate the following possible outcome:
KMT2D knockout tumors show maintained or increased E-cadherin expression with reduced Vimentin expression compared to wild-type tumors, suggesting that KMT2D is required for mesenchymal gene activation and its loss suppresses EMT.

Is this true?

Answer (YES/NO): NO